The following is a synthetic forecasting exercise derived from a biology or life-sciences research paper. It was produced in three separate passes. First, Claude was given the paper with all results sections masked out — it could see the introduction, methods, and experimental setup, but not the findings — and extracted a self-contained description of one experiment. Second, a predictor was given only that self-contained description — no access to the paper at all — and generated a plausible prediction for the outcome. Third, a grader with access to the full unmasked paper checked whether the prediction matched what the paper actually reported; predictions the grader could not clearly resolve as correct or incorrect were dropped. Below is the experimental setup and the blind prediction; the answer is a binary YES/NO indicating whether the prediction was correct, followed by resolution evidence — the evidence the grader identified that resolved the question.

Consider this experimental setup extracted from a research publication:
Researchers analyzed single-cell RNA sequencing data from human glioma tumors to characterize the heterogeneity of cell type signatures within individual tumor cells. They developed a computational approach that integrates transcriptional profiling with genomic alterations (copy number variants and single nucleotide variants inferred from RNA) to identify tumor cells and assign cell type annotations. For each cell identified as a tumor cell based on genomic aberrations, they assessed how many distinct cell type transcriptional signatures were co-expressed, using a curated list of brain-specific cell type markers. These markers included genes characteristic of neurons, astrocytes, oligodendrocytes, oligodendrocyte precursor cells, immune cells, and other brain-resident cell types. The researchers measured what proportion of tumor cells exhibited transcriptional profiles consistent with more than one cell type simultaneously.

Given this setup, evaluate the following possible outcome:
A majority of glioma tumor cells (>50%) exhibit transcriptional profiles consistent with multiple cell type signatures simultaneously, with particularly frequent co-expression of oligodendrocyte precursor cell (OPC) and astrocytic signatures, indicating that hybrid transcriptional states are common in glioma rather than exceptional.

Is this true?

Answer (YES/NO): NO